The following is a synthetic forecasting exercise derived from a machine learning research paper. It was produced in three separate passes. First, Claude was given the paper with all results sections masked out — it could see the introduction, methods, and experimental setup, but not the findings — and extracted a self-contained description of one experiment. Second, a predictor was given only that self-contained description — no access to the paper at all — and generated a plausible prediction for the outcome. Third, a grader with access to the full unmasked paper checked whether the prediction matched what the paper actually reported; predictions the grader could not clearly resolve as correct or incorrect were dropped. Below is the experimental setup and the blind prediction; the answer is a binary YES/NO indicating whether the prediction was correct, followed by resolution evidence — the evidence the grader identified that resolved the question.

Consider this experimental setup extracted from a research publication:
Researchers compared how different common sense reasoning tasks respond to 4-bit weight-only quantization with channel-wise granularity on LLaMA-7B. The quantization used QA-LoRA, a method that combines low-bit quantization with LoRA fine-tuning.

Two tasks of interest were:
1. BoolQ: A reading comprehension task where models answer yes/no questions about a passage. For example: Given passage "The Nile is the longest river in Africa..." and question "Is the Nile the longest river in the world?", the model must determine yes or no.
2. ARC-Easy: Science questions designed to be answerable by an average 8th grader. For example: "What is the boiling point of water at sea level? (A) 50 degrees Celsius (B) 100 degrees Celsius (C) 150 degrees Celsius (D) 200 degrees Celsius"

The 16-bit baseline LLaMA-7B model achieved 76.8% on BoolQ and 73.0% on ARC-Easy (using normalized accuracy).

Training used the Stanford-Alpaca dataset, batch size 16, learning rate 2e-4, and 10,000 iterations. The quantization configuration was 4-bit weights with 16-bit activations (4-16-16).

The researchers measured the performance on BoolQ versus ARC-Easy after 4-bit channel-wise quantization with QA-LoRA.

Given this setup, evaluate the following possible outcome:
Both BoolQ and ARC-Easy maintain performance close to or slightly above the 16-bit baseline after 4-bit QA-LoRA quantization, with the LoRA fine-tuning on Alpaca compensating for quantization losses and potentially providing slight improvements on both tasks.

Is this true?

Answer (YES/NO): NO